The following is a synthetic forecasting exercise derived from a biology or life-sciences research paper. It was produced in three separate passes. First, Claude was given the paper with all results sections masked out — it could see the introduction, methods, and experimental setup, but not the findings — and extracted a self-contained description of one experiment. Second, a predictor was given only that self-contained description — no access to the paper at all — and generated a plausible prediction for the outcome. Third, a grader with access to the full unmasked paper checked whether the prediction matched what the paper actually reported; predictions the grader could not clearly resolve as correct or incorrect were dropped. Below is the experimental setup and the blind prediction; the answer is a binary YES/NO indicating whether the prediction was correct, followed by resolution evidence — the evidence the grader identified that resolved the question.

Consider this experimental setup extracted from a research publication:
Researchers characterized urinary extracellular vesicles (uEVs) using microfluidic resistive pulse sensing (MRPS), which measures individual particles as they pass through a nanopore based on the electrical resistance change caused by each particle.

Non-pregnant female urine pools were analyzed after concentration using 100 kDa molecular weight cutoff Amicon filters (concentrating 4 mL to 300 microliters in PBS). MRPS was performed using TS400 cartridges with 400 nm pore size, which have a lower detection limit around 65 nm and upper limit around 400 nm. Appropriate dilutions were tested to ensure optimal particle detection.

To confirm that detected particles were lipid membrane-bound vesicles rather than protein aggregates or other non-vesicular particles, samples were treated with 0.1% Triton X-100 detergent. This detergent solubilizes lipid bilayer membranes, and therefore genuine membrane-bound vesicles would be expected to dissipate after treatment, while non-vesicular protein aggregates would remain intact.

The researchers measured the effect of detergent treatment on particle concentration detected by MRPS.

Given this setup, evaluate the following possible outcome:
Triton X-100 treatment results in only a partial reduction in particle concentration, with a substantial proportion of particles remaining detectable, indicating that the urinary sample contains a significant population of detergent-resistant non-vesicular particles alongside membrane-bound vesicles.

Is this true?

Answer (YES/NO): NO